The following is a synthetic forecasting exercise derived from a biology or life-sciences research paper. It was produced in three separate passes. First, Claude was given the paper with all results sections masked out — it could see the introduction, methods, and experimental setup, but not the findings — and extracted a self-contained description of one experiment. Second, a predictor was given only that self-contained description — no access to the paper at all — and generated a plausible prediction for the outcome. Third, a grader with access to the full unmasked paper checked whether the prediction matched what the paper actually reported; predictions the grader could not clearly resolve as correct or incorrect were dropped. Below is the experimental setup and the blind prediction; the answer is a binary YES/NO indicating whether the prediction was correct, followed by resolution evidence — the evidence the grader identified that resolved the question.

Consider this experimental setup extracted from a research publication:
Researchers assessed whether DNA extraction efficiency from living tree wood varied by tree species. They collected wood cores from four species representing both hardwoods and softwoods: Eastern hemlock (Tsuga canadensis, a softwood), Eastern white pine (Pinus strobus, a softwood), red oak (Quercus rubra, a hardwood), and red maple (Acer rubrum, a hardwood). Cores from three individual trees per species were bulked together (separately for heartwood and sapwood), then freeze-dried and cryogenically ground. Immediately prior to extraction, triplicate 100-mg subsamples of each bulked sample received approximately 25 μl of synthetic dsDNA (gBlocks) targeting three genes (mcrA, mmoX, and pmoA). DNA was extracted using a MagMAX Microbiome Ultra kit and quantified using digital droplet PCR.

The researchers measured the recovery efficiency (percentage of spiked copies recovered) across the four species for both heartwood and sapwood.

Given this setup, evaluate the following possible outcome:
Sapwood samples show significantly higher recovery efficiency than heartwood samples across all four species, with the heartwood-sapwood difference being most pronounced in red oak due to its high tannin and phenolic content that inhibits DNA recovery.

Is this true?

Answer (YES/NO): NO